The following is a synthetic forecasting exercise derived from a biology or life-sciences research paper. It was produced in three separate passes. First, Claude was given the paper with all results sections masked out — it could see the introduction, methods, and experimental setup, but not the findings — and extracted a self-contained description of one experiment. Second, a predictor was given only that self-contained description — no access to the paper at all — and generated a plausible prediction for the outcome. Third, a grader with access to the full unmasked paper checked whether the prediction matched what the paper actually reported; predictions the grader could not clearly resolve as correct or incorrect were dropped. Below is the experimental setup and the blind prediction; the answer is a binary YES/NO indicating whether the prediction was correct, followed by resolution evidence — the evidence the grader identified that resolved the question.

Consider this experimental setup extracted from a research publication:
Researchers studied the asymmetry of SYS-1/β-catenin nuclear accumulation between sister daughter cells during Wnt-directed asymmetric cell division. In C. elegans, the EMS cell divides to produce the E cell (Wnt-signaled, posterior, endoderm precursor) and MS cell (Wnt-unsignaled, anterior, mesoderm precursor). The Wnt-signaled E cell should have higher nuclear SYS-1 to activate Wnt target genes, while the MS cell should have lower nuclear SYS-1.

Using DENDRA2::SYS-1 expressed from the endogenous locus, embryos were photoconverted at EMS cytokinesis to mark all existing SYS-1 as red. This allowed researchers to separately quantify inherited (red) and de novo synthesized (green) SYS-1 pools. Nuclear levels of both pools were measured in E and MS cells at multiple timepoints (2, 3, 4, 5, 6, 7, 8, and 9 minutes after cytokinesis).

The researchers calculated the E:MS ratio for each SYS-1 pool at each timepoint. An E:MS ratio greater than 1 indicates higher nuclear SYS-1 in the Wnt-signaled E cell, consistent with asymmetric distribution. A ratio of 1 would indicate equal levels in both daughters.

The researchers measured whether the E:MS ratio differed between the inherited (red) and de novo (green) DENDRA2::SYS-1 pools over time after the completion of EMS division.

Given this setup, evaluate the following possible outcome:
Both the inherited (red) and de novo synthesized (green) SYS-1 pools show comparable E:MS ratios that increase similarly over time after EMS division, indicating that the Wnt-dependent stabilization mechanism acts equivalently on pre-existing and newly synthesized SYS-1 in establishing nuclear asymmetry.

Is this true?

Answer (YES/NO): NO